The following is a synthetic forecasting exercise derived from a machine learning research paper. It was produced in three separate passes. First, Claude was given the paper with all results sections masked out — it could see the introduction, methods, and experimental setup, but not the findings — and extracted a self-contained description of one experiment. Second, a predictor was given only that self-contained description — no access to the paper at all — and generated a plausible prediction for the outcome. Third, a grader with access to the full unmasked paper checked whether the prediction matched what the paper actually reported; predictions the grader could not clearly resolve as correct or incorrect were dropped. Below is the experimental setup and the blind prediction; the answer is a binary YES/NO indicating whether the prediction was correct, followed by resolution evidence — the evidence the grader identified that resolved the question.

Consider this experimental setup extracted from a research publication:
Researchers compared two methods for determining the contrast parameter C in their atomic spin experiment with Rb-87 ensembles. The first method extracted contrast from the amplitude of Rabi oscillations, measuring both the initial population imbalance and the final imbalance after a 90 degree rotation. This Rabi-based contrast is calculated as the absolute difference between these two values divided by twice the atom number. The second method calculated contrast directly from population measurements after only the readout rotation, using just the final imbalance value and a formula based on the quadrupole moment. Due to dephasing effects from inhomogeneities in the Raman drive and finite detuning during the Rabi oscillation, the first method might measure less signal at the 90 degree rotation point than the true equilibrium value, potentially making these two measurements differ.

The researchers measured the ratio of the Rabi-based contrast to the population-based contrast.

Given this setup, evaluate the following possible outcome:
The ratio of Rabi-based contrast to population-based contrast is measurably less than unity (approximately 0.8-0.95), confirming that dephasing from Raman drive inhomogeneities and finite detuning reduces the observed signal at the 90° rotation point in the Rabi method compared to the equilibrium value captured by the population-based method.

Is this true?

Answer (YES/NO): NO